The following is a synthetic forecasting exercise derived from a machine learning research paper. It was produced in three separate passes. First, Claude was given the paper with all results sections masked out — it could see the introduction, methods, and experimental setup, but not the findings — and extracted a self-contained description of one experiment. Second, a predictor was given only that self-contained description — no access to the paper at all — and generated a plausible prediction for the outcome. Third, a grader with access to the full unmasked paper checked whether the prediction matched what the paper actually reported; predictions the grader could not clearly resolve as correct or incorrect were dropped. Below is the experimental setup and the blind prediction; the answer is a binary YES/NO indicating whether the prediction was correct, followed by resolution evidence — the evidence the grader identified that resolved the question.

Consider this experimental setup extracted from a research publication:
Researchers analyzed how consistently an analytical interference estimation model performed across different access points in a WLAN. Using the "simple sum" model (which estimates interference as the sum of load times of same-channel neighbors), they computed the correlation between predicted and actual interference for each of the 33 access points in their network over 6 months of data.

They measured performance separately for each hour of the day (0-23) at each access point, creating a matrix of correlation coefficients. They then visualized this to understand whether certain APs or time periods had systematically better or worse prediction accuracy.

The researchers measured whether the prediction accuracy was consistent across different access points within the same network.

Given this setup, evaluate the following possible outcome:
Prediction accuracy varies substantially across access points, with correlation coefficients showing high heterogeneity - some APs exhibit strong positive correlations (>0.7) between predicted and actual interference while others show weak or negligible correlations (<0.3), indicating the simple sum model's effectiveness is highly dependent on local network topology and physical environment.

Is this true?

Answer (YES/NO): YES